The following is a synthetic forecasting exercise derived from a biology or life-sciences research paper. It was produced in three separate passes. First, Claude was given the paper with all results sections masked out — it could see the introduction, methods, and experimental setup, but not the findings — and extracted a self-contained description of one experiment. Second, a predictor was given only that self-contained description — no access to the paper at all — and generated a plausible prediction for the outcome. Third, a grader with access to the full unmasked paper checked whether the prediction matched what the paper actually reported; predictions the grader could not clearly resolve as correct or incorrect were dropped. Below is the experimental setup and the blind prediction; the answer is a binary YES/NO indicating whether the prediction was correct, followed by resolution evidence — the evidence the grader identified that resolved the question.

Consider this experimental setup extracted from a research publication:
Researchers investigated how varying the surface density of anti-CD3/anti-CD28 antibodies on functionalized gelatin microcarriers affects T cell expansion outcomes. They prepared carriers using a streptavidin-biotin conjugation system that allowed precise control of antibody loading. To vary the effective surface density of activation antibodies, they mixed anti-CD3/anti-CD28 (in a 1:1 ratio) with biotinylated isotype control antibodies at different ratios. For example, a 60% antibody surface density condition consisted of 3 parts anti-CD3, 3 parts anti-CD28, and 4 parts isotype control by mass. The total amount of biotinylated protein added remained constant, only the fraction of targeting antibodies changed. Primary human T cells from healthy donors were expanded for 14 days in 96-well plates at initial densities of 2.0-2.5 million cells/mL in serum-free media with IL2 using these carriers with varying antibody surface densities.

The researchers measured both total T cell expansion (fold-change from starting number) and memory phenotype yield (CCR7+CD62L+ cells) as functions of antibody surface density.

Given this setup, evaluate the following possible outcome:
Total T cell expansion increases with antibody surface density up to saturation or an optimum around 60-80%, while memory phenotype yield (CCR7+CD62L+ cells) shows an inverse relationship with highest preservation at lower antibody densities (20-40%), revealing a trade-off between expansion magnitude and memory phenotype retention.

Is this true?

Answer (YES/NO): NO